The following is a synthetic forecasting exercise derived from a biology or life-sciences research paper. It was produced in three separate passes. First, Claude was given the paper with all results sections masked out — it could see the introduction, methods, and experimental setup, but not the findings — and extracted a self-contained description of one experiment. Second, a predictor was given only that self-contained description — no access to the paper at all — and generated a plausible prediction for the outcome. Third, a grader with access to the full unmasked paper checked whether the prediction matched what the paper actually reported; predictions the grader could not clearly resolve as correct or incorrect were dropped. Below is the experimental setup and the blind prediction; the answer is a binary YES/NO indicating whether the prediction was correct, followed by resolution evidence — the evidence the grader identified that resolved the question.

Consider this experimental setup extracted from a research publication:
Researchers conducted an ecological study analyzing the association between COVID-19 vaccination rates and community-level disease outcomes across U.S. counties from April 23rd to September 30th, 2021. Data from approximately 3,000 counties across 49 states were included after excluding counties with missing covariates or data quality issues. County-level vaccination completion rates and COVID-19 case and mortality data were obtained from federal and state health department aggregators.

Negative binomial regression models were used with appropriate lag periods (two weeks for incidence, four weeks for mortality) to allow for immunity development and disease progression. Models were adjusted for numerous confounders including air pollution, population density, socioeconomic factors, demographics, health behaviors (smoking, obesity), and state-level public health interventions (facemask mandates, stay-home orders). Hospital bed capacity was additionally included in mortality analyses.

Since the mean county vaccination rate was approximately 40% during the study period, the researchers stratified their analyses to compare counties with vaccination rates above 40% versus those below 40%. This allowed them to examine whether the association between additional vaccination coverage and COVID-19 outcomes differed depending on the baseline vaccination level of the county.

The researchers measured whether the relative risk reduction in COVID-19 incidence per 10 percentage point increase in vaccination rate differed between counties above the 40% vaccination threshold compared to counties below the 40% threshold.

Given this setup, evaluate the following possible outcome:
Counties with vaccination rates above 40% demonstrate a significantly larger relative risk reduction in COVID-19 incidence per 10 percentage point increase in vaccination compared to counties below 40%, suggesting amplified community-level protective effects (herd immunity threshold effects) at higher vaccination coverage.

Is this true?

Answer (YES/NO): YES